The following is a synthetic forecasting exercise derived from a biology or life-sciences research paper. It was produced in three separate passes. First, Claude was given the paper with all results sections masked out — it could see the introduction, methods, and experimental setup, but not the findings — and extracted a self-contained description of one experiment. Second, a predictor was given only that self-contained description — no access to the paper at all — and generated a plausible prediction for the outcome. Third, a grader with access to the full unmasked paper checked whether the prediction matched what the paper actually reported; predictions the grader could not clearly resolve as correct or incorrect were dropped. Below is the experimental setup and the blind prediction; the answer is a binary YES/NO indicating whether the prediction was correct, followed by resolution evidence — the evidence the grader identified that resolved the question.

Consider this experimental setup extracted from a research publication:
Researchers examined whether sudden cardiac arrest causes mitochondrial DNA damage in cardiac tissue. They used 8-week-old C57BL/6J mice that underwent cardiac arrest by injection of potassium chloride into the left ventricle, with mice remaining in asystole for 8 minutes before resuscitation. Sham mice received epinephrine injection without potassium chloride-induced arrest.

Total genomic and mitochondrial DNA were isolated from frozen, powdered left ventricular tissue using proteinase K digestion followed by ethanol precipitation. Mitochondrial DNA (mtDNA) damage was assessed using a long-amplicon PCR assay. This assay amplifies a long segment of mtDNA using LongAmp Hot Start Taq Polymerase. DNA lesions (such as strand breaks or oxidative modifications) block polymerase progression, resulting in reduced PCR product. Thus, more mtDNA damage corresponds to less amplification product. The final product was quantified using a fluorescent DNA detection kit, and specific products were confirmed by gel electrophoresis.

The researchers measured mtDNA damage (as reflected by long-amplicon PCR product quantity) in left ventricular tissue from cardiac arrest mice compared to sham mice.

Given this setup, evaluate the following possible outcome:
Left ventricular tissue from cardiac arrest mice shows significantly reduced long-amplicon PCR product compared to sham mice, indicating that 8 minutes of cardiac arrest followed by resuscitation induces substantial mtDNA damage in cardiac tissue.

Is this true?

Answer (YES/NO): NO